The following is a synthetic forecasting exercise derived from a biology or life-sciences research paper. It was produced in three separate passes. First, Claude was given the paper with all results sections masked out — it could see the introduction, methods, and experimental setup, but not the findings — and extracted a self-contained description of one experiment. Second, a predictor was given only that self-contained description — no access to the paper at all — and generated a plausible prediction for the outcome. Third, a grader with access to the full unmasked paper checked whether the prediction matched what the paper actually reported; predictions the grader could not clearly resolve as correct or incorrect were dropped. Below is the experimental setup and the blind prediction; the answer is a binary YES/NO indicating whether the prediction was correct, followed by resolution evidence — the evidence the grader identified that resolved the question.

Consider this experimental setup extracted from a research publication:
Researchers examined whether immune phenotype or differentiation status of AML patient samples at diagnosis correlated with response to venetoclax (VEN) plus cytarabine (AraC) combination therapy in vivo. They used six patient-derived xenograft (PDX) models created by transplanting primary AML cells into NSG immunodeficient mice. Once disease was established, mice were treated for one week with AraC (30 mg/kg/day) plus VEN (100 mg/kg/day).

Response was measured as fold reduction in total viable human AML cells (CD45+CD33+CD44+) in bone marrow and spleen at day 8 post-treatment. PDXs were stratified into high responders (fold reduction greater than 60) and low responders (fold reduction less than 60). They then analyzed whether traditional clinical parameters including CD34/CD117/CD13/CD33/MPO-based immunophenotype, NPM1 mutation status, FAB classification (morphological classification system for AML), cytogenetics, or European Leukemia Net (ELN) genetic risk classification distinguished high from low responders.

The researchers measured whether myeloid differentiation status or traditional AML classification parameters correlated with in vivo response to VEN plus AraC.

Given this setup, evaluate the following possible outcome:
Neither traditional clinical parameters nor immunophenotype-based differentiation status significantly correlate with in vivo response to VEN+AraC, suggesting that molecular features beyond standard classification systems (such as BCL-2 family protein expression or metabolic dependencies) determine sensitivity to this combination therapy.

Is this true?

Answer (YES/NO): YES